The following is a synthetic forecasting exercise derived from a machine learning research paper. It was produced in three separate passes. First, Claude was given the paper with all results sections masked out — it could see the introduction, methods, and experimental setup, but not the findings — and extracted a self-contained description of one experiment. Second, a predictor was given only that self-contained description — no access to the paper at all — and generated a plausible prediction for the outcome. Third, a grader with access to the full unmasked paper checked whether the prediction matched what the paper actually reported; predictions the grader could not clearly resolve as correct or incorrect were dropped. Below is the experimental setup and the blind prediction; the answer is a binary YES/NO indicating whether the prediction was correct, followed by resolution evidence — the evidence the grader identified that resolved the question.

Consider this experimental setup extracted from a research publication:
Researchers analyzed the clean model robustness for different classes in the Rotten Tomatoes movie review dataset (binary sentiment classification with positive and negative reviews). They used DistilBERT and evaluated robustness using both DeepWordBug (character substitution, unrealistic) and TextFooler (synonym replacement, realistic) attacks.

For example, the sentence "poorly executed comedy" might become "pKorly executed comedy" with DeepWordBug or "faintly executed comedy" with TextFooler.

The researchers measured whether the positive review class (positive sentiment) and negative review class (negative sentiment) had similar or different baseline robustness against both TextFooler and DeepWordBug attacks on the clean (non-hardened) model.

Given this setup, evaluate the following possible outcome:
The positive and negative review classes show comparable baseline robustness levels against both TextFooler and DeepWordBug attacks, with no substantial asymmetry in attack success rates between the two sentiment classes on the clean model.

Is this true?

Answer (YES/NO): NO